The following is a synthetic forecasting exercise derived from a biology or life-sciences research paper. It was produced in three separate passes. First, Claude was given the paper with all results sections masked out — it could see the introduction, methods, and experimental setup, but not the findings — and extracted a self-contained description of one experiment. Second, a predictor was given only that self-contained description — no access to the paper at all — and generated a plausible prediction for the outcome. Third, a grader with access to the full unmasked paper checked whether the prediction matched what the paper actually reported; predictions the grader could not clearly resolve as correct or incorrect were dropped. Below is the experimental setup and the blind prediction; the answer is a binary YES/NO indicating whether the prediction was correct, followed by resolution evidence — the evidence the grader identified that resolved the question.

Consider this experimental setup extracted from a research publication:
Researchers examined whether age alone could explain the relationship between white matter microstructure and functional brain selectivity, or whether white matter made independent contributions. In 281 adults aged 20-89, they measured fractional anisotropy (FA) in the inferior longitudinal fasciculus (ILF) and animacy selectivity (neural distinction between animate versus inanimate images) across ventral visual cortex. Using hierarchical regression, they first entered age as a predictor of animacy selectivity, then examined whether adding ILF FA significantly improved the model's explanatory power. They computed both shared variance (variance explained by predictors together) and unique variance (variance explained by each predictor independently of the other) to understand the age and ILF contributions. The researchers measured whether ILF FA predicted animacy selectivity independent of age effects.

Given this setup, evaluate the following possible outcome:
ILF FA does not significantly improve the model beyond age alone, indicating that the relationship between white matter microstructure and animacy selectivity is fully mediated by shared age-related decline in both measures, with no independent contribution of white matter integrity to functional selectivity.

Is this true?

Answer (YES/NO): NO